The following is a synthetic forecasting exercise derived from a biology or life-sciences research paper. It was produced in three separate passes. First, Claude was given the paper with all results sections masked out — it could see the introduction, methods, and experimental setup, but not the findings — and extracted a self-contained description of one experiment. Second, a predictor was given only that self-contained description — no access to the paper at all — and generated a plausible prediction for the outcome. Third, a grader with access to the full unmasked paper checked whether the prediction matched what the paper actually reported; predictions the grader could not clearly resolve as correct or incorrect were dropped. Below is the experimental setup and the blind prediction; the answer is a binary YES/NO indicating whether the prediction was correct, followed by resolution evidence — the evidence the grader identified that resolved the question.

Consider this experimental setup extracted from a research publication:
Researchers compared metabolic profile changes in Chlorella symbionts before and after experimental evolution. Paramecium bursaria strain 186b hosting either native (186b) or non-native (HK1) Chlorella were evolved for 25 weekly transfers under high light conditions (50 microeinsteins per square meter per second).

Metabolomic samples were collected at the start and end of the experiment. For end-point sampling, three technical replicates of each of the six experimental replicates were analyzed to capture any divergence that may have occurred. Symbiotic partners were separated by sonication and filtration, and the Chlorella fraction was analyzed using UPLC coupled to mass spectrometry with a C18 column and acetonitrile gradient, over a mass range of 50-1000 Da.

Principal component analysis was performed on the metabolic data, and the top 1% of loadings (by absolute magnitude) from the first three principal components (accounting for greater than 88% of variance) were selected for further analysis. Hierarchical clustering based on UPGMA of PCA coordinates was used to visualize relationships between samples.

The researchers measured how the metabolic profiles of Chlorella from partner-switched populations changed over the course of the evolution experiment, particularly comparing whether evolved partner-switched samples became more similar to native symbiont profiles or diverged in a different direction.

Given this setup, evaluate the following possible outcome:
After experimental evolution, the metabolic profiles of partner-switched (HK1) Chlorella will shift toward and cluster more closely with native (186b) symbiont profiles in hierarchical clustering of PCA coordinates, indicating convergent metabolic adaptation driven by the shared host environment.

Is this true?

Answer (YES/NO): NO